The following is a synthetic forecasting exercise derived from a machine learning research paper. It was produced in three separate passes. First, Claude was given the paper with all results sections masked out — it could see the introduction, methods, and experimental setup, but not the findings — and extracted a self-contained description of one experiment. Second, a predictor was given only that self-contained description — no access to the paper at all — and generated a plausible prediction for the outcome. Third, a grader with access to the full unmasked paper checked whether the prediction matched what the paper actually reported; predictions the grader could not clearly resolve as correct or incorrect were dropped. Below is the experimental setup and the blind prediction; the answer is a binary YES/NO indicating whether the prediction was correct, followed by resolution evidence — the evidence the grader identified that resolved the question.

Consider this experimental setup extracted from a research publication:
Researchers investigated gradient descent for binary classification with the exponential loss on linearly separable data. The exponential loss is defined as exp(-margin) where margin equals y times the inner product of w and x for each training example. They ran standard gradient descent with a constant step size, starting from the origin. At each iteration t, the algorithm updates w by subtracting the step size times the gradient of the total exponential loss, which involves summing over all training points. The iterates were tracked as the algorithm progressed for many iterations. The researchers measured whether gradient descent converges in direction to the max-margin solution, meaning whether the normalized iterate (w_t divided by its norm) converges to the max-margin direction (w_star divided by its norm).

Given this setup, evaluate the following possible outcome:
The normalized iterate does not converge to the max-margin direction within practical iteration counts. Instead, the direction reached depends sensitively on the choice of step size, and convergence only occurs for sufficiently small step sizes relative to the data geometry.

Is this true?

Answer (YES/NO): NO